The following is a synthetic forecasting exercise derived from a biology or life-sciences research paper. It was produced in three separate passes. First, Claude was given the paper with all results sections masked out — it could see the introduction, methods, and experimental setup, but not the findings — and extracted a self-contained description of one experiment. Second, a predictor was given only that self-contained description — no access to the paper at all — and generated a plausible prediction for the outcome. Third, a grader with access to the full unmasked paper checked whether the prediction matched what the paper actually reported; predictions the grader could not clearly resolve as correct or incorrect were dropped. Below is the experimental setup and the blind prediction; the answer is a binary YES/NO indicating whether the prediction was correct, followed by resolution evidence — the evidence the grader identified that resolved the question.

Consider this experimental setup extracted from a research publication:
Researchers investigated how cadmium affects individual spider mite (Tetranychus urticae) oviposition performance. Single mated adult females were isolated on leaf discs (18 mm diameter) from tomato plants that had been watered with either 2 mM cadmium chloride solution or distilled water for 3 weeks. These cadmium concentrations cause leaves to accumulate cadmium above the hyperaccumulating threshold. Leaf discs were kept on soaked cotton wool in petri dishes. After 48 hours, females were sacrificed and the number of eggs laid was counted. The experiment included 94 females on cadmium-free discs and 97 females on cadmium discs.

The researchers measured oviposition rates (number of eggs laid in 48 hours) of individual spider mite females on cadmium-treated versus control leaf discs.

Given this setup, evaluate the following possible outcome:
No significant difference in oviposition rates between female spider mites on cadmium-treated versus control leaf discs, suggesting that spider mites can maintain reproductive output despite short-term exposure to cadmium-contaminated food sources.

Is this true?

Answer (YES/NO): NO